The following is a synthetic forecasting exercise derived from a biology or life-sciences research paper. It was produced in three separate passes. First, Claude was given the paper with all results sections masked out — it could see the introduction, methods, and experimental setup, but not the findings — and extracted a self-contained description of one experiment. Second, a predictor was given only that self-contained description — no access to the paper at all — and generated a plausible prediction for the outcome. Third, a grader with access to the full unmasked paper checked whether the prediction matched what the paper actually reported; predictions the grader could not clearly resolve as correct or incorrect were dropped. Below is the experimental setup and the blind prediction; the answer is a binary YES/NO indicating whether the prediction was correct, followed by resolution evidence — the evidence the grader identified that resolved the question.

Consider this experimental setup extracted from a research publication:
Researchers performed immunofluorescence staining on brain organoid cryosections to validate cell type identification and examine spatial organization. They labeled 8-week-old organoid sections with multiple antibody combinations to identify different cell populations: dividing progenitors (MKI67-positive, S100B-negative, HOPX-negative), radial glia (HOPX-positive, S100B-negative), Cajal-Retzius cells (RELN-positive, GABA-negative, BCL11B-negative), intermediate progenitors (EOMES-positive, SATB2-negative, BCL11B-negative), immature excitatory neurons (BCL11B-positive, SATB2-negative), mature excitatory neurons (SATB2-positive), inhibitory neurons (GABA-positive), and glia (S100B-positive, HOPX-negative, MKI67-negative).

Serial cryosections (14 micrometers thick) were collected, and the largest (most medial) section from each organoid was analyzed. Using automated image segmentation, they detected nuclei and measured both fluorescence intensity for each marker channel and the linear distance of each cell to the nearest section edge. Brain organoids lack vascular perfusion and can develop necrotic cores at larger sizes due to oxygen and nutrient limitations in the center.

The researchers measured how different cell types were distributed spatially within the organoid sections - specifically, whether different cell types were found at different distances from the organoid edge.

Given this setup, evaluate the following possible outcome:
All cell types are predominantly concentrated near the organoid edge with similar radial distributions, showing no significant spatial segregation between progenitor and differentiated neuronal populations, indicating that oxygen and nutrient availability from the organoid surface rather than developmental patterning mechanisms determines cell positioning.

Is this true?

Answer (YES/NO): NO